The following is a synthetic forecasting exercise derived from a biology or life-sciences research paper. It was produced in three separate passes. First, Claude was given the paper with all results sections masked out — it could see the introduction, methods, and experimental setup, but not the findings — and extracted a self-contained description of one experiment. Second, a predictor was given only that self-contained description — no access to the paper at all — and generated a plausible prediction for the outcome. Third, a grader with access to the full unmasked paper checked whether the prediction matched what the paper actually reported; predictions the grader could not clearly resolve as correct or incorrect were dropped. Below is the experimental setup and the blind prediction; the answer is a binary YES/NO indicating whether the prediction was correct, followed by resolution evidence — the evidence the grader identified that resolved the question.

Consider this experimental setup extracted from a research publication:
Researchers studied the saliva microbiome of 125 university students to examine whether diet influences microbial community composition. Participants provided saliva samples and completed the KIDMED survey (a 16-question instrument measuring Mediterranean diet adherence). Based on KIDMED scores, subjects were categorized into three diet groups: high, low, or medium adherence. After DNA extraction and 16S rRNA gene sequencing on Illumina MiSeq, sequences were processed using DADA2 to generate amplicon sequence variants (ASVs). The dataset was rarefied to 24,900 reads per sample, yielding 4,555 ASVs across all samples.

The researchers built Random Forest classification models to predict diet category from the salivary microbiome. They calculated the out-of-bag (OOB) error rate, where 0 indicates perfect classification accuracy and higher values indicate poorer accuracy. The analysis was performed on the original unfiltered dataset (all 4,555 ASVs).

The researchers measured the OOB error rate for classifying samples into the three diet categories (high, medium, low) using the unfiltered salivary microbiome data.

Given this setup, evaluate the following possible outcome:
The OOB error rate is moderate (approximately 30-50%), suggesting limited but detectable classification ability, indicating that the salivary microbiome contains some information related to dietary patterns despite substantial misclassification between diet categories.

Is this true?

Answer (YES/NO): YES